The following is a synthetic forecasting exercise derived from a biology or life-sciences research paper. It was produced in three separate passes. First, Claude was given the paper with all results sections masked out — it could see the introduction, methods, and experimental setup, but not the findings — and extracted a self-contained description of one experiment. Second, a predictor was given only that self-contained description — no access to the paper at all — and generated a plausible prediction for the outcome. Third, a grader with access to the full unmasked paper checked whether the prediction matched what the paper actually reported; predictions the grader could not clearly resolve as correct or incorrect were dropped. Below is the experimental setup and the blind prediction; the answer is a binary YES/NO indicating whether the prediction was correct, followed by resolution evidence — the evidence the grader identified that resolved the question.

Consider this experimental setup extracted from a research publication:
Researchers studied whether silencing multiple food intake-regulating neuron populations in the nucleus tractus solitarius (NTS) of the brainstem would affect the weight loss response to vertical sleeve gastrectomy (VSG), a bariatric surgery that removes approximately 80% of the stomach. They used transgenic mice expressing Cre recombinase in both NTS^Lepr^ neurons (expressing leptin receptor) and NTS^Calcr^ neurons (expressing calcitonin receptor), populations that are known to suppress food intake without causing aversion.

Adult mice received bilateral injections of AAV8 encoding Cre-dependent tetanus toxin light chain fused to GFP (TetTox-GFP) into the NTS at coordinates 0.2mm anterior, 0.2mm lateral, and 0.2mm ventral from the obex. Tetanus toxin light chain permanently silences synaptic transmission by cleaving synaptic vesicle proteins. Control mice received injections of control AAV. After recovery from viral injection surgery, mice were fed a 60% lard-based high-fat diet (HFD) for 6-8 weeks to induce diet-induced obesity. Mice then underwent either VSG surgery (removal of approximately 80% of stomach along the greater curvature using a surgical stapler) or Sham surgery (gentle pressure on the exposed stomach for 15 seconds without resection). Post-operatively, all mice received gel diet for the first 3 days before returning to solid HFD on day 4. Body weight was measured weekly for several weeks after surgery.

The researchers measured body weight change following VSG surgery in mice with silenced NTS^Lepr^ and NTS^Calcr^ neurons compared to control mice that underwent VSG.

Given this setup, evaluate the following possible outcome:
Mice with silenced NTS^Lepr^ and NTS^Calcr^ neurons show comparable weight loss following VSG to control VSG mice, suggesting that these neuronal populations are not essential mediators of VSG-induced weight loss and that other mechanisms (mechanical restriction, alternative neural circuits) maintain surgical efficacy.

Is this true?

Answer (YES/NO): NO